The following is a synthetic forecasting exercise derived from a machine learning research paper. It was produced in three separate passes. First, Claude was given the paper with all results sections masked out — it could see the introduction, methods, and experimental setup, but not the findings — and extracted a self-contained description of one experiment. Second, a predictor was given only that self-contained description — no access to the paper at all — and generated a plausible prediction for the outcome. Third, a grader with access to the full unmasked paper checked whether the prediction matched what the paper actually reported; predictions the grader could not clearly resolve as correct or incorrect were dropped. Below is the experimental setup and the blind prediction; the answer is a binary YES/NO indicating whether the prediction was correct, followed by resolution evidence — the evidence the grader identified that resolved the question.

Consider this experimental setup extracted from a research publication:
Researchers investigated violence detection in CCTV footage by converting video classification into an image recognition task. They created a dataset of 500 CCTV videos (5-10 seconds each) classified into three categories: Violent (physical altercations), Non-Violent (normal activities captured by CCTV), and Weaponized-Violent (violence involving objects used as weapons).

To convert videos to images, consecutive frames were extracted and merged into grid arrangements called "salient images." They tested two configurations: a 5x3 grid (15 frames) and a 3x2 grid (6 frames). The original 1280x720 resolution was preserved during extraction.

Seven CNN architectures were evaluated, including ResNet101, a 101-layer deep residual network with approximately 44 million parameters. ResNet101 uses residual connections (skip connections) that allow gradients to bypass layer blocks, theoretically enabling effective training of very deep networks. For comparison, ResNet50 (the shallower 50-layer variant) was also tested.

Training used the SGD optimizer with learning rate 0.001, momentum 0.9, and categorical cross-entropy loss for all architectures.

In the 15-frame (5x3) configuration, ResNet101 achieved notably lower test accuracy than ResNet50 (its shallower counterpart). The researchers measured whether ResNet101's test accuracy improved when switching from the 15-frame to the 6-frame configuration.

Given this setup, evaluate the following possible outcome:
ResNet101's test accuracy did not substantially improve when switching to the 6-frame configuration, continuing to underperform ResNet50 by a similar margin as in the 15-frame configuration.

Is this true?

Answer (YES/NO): NO